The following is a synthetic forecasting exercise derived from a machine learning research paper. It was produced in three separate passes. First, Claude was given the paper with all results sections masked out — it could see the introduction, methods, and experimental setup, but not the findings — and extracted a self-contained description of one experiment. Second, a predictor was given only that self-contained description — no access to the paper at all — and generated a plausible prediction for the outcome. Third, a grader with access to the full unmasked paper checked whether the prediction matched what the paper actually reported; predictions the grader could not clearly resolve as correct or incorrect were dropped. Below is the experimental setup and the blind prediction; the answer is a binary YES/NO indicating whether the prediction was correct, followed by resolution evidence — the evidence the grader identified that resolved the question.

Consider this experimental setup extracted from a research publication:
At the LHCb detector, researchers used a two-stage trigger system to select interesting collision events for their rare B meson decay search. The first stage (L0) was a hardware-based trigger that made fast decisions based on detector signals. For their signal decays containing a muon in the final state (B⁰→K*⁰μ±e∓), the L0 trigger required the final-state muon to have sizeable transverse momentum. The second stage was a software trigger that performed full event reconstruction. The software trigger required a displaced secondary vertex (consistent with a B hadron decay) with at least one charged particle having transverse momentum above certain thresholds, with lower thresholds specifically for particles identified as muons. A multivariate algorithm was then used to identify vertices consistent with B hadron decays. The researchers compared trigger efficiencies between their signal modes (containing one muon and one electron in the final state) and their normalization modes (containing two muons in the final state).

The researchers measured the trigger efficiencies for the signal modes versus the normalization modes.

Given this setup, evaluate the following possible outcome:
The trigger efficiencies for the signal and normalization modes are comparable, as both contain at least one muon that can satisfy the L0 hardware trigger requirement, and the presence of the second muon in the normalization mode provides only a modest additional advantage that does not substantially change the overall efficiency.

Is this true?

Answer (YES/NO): NO